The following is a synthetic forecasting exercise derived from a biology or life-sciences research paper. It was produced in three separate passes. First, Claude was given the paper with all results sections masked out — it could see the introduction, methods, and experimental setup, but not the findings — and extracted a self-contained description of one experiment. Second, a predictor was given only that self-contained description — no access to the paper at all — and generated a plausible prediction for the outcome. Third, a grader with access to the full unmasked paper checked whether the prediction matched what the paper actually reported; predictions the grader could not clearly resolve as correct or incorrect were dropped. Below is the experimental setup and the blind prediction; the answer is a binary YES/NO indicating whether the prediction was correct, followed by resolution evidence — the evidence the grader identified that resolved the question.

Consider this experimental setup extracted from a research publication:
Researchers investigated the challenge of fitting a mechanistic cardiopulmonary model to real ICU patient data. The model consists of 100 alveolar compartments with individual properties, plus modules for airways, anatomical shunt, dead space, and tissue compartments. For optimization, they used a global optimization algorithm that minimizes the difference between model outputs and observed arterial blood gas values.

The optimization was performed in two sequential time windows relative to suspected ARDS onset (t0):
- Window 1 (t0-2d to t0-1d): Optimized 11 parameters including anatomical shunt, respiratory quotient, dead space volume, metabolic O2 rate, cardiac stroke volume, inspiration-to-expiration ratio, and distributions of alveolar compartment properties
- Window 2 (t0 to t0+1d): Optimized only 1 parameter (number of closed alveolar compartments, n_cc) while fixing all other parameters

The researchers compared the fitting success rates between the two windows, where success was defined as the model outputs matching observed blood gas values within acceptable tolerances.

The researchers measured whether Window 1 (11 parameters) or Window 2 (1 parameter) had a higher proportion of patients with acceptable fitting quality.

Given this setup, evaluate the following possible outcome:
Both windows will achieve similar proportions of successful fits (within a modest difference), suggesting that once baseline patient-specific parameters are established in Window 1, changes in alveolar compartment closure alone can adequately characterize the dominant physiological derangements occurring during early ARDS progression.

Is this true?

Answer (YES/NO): NO